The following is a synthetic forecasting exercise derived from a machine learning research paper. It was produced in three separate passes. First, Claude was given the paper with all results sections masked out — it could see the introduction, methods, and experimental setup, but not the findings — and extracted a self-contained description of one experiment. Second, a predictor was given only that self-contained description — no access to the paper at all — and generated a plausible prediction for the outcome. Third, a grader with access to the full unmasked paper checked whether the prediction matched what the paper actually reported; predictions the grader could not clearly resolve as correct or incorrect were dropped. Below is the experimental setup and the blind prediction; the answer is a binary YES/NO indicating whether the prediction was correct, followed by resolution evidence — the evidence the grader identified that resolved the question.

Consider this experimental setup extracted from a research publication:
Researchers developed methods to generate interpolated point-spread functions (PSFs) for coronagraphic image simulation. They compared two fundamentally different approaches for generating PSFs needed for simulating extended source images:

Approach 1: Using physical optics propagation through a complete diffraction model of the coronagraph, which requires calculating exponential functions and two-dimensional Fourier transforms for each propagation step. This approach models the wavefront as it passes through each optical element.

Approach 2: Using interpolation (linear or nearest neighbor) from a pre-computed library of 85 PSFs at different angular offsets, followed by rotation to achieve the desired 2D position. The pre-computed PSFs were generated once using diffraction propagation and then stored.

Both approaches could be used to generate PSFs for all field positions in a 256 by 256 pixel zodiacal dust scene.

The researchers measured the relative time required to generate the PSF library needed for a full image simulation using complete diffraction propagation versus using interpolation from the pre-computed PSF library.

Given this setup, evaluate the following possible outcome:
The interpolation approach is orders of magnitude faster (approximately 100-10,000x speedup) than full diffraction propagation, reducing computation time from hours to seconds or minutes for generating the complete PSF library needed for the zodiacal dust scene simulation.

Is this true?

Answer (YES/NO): YES